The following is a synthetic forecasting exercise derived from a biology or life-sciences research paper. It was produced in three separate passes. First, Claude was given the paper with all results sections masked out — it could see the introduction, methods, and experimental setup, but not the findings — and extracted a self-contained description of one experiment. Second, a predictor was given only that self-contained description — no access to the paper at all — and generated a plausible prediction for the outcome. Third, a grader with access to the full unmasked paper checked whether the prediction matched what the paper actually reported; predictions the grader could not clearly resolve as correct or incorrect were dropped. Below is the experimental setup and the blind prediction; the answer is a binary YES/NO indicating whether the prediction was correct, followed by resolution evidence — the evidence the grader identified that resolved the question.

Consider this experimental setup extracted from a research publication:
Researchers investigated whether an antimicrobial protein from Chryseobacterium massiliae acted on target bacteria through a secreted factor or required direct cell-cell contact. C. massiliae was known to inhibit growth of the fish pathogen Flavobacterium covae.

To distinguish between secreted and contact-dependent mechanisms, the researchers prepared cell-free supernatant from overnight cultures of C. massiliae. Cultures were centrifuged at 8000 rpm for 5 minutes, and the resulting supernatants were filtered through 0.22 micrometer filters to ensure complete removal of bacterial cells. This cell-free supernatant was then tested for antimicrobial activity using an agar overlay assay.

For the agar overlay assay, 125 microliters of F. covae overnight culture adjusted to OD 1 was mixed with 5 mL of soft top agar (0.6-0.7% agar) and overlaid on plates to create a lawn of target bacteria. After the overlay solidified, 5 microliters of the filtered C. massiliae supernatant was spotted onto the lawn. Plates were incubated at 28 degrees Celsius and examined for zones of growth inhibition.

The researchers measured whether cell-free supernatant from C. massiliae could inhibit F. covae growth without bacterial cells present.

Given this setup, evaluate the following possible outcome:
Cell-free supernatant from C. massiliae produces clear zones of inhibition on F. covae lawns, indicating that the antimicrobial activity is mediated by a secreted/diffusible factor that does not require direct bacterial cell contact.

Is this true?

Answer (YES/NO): YES